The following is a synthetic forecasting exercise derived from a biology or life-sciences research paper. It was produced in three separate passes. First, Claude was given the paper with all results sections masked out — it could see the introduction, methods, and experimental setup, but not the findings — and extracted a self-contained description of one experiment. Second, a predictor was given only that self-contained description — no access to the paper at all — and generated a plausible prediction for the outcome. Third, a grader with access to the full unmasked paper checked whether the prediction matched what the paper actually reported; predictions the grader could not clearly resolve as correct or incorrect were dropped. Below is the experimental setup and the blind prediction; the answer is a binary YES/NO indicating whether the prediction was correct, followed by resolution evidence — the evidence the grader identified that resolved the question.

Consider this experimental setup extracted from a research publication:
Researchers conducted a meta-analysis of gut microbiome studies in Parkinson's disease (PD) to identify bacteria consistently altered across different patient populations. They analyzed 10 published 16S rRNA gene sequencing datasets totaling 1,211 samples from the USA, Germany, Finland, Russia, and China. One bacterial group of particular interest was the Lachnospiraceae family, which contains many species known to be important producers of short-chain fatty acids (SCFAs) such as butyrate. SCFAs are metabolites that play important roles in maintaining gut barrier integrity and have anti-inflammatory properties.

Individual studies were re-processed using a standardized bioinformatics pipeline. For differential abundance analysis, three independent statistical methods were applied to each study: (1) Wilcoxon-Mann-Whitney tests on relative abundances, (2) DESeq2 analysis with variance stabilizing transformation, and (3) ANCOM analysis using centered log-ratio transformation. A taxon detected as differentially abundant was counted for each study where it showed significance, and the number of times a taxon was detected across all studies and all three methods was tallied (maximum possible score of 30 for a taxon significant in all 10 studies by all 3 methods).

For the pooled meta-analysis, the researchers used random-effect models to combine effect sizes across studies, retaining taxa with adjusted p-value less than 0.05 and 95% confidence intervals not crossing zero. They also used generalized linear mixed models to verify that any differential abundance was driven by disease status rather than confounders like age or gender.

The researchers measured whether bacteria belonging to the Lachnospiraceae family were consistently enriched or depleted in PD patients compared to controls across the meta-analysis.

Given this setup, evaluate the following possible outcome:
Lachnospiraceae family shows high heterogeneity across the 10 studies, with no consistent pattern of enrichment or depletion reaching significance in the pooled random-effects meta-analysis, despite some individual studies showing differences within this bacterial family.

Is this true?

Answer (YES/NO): NO